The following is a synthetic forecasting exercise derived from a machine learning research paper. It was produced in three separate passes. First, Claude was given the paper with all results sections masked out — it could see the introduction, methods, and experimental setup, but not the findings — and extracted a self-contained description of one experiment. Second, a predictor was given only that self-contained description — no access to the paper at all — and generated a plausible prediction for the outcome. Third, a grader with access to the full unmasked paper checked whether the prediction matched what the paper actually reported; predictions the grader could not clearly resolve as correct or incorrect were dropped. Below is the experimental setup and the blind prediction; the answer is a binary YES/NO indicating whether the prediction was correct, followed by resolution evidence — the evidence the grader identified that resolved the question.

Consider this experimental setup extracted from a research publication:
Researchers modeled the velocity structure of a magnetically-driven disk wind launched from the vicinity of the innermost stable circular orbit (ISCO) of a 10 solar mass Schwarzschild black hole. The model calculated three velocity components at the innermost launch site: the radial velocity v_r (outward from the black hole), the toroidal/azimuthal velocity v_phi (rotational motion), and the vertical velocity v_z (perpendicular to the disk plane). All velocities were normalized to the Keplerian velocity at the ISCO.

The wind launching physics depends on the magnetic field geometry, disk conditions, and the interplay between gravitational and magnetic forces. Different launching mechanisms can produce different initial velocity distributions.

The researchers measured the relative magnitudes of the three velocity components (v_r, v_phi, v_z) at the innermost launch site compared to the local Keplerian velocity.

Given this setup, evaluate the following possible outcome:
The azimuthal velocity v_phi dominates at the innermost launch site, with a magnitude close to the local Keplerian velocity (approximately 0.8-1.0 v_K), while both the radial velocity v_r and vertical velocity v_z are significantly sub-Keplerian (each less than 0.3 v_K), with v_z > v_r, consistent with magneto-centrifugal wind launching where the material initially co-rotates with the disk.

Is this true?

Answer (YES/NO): NO